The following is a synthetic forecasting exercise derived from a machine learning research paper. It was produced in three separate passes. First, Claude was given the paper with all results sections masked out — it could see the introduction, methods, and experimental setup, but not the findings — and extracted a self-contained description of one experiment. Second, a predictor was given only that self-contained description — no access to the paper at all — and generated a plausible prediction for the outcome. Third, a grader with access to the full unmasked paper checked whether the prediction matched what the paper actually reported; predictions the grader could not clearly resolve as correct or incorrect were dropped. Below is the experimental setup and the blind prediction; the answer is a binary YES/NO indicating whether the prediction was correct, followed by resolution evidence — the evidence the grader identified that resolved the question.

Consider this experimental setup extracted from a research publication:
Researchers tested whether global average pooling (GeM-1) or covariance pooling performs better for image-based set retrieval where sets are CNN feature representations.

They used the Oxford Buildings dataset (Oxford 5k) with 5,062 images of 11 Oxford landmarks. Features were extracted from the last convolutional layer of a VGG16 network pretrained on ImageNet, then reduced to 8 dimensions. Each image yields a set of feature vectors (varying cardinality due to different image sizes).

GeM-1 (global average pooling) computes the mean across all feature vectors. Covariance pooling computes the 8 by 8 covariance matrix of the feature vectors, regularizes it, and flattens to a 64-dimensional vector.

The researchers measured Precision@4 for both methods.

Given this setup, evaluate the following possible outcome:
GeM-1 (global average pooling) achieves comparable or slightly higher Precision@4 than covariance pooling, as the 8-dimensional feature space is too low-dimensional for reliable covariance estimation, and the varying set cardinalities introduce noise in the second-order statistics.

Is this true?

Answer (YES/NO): NO